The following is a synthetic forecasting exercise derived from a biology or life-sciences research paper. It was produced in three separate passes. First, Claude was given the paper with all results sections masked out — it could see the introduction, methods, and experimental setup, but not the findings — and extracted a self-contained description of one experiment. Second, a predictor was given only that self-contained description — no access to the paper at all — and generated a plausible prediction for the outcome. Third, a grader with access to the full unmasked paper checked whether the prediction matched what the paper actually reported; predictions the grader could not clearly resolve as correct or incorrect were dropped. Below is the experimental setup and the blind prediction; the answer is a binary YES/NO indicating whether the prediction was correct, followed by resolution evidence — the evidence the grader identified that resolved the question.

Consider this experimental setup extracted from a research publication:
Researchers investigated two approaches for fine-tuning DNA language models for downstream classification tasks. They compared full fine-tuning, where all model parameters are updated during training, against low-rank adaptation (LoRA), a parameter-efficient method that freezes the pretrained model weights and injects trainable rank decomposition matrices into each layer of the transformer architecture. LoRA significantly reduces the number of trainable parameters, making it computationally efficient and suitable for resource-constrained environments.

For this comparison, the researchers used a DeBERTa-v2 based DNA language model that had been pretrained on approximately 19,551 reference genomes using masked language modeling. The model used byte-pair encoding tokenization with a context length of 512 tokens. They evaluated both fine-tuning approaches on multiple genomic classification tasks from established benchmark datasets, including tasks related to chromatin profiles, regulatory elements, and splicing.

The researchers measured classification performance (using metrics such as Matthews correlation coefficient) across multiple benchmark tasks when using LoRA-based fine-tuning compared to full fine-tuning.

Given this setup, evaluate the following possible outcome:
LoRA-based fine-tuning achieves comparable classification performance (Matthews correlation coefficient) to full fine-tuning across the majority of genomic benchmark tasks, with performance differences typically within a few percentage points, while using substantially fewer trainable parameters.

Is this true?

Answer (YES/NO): NO